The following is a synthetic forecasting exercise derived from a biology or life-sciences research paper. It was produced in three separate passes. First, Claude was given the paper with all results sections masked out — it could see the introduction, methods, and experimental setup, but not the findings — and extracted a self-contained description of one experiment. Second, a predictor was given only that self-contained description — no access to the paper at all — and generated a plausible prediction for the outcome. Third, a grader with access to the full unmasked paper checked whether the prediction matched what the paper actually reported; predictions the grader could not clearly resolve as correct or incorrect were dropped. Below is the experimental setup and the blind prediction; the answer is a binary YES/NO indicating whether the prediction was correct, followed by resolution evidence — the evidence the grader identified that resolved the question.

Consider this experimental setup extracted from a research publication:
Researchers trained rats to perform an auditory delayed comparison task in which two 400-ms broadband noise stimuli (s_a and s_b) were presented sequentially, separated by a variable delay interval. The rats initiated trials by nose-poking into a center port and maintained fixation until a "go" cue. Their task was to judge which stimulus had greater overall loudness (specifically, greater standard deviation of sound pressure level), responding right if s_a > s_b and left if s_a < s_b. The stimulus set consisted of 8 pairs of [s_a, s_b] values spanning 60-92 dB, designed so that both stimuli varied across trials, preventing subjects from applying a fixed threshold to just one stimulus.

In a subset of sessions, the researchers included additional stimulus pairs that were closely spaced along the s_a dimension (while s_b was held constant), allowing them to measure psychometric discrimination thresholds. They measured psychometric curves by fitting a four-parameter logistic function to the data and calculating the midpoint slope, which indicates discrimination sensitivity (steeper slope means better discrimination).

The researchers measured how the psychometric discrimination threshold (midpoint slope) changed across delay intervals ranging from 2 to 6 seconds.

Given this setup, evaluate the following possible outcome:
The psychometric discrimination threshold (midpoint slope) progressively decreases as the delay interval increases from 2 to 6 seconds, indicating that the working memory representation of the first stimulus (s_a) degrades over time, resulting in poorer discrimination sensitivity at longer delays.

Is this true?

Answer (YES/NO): NO